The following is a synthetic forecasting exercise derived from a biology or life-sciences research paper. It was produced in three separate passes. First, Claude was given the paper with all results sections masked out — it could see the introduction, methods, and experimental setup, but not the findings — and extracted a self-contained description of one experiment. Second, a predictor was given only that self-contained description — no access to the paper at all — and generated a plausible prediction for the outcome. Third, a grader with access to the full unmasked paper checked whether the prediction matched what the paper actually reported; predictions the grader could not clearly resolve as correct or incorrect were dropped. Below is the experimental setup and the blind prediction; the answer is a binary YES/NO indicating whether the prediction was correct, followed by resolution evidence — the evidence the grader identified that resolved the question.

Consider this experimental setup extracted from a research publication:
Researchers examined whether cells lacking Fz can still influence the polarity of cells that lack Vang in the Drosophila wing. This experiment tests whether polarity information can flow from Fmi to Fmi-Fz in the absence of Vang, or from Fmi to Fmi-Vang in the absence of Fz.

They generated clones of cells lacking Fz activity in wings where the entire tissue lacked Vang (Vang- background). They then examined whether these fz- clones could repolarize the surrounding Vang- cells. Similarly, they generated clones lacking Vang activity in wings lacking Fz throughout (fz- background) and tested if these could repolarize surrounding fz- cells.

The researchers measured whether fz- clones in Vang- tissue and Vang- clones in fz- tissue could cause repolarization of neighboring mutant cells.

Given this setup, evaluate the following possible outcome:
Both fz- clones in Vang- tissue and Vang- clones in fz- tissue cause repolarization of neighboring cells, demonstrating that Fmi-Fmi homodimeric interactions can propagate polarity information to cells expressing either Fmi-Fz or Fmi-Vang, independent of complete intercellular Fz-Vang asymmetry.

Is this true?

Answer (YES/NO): YES